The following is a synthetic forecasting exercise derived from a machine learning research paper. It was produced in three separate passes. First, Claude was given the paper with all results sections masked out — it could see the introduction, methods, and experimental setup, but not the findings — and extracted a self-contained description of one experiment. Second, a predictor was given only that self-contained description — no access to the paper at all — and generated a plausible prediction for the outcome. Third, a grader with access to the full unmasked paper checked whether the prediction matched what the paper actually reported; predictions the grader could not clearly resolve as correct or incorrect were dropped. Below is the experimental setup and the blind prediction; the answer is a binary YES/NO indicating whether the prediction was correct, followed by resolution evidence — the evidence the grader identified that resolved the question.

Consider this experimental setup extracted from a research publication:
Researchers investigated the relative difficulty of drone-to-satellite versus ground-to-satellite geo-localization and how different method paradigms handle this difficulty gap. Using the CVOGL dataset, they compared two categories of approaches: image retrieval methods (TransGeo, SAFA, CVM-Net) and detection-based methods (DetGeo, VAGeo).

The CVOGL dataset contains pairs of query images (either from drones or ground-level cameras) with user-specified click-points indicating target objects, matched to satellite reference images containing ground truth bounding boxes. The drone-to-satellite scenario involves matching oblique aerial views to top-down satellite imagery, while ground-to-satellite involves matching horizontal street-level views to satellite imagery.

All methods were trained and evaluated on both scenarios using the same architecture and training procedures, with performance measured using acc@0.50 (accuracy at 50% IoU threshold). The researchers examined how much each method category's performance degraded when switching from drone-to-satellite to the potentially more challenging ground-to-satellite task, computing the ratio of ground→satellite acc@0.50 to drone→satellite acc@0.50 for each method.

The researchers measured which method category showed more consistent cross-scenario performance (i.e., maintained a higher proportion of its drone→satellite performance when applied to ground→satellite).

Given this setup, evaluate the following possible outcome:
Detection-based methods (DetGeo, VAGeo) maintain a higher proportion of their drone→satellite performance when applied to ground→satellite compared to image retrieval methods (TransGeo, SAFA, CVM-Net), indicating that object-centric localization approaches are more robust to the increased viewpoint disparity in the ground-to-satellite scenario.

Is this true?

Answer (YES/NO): YES